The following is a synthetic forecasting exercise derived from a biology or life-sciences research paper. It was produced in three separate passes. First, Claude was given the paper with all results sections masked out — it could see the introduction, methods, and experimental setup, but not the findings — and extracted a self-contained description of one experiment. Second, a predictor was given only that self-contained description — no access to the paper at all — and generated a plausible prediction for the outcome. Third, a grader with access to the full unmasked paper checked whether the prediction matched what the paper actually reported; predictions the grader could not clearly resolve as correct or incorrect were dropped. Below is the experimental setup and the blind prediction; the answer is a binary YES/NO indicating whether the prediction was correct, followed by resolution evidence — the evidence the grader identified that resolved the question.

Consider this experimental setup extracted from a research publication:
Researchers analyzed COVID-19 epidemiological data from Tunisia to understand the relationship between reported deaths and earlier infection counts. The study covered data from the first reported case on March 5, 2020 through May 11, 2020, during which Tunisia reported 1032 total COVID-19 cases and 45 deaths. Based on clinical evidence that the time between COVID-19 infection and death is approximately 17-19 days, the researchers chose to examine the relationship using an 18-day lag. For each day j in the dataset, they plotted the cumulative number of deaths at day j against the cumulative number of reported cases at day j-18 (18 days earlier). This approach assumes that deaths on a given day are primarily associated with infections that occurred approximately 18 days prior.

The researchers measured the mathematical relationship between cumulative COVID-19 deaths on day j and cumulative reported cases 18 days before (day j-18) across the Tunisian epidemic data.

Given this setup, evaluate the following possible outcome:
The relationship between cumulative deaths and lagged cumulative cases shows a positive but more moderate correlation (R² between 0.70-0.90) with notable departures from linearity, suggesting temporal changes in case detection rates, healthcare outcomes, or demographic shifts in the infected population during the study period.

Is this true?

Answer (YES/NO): NO